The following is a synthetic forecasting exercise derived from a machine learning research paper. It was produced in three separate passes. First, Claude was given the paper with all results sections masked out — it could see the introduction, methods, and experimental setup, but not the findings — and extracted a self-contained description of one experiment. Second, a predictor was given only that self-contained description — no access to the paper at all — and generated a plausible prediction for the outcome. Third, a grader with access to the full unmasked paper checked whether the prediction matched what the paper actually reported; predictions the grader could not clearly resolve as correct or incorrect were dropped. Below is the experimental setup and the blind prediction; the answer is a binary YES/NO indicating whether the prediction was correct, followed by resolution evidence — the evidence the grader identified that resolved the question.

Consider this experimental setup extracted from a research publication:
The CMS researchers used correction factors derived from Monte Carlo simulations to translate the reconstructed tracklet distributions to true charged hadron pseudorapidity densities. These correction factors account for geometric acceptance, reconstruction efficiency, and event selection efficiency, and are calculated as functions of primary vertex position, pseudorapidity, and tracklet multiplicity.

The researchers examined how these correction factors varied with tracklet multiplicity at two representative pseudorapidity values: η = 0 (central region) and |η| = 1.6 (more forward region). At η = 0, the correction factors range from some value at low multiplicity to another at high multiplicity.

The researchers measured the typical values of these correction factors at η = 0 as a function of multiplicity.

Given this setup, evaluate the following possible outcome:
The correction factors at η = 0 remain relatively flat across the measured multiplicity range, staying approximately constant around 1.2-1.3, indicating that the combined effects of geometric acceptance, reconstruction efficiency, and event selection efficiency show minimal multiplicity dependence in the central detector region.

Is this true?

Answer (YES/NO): NO